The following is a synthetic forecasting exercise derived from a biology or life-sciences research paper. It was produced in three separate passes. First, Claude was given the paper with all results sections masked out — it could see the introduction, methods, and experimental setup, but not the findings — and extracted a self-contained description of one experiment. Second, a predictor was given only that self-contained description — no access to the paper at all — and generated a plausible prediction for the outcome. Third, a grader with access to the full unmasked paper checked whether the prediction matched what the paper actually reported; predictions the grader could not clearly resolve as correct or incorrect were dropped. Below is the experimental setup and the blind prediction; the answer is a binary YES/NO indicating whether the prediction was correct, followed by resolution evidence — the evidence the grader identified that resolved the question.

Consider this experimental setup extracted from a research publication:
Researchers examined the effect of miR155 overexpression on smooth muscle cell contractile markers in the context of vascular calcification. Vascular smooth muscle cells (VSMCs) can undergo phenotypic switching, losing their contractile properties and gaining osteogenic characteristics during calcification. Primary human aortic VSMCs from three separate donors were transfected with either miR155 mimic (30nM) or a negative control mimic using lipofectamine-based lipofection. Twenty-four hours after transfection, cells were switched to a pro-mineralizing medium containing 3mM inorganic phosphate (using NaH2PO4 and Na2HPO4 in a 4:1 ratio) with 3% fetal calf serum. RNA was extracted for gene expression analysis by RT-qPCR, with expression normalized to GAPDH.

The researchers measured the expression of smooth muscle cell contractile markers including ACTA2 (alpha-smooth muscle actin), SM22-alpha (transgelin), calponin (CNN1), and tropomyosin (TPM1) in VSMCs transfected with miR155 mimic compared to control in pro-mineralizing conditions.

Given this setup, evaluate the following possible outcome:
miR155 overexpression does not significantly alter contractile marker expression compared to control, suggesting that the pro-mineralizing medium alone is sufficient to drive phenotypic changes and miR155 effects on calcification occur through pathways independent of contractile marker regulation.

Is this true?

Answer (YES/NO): NO